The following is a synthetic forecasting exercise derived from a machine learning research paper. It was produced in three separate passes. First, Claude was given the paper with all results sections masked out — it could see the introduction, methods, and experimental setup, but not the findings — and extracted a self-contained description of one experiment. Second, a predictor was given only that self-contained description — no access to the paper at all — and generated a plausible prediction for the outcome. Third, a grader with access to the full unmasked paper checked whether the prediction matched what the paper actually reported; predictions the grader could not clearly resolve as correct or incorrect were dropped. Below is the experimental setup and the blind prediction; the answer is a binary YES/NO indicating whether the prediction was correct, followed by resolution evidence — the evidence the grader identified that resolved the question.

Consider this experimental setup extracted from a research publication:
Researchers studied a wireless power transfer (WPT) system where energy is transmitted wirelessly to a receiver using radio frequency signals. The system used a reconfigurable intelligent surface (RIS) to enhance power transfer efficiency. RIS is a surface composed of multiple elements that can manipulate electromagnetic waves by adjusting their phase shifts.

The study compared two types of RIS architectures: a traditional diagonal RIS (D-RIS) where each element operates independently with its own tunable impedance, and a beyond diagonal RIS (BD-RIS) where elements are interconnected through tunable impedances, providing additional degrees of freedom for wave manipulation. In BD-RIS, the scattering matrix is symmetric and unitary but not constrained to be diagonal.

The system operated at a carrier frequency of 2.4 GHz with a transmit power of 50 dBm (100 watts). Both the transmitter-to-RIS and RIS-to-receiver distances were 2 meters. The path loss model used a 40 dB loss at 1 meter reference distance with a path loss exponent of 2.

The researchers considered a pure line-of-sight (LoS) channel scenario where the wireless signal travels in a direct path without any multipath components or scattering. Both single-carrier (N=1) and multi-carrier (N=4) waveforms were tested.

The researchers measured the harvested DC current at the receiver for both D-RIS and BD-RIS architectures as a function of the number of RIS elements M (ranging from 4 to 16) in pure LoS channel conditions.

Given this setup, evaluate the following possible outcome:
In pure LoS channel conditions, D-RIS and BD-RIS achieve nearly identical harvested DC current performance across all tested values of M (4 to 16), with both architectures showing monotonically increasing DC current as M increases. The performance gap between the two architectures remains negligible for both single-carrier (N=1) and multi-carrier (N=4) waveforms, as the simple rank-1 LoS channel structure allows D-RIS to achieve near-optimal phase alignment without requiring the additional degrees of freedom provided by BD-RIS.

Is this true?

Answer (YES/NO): YES